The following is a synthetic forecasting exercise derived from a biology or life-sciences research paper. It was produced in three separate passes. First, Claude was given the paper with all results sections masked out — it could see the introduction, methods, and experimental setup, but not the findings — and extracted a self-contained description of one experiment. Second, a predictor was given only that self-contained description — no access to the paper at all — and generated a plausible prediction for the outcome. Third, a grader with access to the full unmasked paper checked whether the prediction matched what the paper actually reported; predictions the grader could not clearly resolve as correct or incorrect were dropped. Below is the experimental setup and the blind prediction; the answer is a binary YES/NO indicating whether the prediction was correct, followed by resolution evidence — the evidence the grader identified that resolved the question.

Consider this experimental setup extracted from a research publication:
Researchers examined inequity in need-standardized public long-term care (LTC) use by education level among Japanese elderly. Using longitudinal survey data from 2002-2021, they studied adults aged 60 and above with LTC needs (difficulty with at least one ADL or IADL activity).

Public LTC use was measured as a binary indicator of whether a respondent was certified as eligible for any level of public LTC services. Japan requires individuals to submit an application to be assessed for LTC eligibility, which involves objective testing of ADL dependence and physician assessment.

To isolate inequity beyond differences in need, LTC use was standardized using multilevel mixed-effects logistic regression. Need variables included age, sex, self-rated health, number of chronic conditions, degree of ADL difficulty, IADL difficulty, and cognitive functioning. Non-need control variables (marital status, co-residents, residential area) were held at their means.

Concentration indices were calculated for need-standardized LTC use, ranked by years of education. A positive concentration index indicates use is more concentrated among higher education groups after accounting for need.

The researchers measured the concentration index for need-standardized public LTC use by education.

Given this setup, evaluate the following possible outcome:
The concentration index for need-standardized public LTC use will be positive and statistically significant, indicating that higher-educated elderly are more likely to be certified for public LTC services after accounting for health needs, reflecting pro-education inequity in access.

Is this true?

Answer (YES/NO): YES